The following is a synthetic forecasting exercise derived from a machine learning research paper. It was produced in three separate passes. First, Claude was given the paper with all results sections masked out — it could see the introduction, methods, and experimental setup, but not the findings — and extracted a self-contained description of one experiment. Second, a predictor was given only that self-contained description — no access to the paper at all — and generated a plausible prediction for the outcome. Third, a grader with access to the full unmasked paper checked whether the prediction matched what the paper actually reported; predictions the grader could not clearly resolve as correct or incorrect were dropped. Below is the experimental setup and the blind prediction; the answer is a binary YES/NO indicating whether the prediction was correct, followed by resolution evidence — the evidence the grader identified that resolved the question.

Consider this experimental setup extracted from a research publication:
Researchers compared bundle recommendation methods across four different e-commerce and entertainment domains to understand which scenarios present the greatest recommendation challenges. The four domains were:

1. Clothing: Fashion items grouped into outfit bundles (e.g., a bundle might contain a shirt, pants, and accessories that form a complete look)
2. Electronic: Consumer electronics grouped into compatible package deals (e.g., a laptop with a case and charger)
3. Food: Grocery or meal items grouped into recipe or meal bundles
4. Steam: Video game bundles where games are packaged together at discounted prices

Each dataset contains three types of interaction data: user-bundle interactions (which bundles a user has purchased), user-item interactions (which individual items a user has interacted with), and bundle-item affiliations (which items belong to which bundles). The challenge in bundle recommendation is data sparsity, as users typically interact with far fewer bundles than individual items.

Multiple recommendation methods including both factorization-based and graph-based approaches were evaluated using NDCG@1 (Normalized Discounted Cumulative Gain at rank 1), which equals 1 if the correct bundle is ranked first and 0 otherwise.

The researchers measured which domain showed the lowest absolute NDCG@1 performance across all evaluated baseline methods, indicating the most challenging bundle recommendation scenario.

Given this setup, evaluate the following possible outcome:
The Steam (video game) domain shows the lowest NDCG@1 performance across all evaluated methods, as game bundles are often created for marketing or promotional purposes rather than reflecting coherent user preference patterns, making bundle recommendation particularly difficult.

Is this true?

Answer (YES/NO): YES